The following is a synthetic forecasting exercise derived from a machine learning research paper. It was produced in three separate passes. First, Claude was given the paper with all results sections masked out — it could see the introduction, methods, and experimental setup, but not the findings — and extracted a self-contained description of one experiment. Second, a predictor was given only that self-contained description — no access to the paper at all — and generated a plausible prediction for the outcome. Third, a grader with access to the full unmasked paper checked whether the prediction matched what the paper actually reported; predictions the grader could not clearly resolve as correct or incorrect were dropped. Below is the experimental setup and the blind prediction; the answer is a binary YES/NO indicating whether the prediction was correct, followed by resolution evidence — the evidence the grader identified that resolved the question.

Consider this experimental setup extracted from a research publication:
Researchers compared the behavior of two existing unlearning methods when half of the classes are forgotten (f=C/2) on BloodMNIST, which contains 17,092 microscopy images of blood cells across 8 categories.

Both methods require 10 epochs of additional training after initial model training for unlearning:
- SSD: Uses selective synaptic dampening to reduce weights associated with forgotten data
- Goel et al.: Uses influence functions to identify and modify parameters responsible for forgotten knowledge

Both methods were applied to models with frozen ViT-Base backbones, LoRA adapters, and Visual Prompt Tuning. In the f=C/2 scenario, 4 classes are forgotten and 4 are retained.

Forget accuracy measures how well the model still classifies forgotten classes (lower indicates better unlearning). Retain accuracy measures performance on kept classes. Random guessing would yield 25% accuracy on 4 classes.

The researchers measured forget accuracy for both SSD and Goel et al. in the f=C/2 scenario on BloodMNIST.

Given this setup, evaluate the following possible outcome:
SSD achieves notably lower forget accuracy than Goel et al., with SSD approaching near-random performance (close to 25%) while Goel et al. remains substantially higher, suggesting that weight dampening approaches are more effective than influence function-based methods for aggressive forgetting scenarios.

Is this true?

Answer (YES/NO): NO